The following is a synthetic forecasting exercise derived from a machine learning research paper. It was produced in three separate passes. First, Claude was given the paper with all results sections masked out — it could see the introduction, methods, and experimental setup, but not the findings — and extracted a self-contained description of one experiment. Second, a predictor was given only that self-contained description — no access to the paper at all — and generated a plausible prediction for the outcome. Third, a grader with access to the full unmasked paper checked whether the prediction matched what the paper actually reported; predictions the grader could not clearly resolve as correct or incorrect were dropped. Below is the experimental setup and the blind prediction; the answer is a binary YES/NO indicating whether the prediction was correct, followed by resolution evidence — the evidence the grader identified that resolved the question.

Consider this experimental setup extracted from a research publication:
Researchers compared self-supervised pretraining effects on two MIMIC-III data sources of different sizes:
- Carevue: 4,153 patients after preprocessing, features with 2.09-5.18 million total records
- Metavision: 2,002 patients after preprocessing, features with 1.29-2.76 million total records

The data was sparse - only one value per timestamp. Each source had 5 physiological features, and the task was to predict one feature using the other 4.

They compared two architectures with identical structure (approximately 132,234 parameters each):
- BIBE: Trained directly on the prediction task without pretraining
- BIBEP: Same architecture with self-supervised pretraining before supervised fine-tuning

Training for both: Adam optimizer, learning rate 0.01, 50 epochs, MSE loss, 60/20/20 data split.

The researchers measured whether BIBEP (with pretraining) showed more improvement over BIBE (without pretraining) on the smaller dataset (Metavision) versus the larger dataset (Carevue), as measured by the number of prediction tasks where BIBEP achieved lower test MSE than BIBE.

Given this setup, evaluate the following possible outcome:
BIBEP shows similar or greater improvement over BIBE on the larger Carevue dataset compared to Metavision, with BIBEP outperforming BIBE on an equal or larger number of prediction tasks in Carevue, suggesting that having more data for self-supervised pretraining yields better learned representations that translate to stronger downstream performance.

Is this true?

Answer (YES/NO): NO